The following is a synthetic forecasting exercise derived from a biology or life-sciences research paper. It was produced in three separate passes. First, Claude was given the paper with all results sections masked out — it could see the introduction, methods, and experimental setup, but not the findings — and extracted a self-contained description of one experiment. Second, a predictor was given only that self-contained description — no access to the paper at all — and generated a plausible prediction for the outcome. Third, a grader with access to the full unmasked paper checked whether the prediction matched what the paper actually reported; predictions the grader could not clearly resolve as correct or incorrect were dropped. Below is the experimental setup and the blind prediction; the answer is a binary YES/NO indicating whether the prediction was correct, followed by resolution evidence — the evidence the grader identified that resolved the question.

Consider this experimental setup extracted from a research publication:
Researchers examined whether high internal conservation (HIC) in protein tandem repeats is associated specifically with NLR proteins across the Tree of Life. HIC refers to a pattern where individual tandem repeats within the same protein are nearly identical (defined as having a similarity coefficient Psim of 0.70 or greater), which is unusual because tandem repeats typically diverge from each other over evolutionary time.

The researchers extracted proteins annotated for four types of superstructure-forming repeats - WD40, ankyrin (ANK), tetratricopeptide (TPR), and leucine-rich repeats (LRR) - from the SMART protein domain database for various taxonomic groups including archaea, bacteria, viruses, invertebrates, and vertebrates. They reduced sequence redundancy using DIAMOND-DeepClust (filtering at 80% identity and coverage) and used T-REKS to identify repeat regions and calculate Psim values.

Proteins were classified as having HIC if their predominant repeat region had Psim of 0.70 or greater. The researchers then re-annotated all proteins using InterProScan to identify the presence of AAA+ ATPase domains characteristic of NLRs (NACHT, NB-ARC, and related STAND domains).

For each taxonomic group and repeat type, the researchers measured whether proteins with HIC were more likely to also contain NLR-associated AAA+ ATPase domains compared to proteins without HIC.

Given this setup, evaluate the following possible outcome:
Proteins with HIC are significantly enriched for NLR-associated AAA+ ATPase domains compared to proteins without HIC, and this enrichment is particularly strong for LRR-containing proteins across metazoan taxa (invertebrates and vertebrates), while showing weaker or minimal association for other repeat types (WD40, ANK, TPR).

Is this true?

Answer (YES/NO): NO